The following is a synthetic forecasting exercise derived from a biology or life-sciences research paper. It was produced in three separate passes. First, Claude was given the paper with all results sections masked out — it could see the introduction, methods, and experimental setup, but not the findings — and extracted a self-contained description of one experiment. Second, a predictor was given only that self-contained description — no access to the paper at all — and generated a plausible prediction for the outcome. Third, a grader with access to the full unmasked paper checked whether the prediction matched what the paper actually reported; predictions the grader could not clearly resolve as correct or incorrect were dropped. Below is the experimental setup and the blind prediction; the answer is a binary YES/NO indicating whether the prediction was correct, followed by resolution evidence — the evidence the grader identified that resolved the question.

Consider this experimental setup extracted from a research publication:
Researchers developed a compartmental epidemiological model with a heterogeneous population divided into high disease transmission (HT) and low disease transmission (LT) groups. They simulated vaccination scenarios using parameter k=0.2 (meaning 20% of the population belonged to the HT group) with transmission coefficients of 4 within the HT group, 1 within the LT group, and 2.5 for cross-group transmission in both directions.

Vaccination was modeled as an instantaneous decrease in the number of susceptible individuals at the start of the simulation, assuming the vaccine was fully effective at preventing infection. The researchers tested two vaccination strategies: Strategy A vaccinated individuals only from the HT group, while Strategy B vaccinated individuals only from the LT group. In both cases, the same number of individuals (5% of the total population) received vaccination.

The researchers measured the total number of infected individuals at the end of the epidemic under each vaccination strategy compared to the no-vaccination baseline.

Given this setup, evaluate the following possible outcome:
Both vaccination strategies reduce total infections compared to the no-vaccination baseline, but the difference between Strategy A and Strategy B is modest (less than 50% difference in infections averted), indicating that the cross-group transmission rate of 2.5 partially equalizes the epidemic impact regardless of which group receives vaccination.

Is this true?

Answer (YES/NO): NO